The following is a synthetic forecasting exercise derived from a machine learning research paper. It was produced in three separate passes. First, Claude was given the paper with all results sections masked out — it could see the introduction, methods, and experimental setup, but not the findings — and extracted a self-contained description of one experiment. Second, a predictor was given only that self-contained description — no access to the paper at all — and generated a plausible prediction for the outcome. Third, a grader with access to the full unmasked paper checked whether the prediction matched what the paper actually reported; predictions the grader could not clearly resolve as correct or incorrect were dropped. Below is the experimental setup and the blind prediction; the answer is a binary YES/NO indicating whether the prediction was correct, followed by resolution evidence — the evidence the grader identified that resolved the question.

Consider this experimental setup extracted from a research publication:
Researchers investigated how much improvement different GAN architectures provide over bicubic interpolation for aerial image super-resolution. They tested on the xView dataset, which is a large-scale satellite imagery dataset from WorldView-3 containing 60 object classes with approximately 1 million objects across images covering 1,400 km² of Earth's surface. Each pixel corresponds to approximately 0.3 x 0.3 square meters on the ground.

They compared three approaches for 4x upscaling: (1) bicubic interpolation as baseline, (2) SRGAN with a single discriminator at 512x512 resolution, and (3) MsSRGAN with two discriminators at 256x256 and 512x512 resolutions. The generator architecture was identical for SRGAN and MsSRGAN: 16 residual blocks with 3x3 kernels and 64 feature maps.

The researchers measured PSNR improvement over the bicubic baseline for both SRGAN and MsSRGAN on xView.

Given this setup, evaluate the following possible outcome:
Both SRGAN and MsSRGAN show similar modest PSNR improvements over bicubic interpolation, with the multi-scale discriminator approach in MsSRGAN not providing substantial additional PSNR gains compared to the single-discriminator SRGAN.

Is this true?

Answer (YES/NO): NO